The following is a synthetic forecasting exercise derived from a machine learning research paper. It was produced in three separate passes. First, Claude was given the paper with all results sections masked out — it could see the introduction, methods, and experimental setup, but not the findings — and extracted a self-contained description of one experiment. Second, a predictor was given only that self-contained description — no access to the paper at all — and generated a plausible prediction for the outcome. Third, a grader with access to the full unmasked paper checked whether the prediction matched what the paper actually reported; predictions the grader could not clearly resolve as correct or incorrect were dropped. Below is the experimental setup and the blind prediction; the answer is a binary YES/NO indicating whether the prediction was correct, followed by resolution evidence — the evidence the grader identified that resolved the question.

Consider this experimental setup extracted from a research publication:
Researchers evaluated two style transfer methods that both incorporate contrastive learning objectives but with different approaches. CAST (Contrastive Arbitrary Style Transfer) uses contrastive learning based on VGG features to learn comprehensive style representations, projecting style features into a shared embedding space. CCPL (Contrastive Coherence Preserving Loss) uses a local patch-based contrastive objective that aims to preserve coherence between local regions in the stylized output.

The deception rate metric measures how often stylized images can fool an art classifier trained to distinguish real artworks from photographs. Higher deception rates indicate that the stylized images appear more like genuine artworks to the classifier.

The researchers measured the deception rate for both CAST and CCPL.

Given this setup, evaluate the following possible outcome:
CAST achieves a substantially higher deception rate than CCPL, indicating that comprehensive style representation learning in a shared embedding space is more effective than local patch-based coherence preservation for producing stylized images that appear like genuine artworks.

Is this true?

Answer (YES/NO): NO